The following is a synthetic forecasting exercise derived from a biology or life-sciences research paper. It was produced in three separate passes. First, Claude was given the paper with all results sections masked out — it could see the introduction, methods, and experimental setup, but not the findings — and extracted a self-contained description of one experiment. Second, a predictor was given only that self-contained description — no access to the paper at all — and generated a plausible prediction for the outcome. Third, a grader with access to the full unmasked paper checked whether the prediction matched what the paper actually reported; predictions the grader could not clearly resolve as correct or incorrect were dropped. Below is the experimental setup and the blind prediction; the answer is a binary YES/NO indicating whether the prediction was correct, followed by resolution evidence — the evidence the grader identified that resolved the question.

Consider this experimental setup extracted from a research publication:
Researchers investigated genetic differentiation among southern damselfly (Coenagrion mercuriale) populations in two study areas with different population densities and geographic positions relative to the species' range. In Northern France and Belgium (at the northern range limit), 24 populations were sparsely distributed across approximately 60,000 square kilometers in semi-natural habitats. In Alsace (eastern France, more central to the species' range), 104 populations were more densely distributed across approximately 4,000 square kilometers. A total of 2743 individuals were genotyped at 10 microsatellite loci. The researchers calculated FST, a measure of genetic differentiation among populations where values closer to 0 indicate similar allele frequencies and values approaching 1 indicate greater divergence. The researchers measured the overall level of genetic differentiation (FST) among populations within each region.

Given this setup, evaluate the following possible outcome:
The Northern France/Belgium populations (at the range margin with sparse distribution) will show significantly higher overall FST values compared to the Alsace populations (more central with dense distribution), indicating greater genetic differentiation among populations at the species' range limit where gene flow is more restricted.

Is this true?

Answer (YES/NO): YES